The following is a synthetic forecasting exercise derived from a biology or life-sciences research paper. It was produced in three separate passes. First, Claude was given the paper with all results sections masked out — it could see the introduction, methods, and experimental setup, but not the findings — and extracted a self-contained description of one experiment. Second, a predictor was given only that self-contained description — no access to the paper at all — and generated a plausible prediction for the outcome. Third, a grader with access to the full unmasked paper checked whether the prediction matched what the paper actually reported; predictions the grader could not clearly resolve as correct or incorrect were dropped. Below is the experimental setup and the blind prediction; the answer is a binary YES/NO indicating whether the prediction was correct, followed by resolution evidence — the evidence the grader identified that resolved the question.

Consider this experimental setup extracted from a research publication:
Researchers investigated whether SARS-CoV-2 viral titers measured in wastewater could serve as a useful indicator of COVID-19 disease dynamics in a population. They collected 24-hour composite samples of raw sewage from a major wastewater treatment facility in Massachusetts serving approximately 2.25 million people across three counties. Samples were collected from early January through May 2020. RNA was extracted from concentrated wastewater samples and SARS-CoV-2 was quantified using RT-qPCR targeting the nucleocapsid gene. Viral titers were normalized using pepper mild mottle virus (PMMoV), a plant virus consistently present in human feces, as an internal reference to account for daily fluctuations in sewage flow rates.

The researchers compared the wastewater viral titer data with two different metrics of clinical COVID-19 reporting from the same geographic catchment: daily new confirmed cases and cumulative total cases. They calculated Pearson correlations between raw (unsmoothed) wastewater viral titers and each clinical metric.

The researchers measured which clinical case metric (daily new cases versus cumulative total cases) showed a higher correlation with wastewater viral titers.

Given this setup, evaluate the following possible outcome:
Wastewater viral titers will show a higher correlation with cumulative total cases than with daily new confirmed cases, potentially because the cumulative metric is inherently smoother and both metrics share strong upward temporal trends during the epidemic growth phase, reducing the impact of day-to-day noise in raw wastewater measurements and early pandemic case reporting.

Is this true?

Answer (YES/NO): NO